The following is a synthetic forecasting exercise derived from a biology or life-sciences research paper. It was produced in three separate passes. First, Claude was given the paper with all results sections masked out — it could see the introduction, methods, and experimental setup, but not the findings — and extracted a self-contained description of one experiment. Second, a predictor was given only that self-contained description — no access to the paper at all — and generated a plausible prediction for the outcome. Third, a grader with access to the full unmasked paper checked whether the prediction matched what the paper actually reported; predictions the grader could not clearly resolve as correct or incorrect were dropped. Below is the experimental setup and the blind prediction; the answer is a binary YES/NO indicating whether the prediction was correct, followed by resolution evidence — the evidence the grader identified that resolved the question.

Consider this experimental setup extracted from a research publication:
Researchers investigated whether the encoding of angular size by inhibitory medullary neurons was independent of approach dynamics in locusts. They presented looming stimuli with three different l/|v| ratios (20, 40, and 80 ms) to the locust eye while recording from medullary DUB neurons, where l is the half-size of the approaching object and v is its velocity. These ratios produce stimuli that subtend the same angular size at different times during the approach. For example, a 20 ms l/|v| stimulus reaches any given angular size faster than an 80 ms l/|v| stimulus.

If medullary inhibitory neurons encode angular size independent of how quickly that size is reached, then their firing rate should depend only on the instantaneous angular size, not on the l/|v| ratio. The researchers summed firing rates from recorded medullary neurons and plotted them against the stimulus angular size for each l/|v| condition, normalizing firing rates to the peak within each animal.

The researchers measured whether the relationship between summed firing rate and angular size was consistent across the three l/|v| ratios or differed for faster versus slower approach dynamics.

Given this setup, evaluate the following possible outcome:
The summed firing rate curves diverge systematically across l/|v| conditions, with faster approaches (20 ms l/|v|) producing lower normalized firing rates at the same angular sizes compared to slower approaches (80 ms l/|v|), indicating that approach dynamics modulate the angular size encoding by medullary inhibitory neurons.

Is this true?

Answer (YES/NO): NO